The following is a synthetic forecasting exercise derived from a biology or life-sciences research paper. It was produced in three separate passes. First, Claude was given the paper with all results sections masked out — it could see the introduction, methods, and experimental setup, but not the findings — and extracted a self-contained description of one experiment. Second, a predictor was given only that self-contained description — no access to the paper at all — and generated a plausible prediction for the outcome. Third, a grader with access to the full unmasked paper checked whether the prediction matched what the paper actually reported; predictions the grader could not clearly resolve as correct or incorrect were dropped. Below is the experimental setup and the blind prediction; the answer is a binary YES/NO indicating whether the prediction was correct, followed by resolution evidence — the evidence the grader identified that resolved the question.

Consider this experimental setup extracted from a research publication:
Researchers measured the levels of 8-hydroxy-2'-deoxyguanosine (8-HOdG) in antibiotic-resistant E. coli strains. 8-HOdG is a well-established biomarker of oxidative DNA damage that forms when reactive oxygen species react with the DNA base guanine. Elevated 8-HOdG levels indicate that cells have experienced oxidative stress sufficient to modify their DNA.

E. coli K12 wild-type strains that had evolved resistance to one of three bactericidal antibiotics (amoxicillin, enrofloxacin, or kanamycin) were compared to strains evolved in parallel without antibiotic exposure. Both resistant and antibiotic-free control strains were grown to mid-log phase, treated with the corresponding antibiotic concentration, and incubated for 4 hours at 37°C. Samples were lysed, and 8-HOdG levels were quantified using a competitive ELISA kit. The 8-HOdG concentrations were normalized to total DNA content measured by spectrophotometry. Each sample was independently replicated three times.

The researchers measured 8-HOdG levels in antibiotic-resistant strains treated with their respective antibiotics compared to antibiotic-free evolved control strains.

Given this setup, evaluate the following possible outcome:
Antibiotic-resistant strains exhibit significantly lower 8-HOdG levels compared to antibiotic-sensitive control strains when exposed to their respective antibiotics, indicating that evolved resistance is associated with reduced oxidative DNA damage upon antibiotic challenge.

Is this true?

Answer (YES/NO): NO